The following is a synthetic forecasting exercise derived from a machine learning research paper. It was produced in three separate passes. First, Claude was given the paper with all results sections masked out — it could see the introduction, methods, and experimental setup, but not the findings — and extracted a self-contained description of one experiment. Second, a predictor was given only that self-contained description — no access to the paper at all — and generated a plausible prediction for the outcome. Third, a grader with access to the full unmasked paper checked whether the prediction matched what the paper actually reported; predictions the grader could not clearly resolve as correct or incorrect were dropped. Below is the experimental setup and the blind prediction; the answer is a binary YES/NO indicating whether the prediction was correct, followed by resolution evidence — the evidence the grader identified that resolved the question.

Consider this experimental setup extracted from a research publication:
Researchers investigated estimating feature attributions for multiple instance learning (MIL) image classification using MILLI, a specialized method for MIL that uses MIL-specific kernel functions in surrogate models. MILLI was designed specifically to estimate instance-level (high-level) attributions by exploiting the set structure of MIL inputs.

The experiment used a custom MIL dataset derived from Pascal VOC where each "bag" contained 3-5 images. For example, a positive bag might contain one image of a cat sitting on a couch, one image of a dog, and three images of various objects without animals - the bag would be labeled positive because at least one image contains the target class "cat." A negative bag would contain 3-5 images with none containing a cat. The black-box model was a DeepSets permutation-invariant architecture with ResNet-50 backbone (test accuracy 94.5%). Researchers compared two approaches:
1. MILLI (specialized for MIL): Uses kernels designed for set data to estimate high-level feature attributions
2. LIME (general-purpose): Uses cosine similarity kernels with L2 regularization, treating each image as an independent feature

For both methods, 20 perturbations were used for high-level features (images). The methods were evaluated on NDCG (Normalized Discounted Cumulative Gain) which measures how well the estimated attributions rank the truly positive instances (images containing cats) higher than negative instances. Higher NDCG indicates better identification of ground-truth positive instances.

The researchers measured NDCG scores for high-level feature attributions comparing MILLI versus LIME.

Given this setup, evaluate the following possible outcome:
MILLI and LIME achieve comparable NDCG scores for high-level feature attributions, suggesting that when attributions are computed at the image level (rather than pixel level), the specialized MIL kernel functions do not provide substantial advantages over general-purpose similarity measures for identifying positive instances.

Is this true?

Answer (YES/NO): YES